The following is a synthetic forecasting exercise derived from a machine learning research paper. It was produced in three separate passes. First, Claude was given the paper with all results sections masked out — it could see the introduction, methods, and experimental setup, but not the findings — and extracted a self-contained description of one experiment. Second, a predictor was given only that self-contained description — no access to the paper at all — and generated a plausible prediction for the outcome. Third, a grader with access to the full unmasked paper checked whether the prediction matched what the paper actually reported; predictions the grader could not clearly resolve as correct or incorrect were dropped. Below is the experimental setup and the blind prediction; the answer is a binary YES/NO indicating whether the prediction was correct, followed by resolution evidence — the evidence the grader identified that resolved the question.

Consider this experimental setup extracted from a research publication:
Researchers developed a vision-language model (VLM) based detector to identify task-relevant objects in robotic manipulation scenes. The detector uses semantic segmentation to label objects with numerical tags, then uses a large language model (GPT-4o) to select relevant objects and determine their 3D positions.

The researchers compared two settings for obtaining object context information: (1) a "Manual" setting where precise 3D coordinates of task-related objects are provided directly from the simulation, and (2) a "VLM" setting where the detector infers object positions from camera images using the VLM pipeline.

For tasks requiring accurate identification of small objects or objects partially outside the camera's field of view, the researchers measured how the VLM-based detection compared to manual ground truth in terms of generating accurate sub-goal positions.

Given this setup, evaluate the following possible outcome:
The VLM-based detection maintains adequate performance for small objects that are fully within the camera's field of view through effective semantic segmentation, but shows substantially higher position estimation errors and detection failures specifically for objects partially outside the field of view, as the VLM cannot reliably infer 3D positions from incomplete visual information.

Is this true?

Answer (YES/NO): NO